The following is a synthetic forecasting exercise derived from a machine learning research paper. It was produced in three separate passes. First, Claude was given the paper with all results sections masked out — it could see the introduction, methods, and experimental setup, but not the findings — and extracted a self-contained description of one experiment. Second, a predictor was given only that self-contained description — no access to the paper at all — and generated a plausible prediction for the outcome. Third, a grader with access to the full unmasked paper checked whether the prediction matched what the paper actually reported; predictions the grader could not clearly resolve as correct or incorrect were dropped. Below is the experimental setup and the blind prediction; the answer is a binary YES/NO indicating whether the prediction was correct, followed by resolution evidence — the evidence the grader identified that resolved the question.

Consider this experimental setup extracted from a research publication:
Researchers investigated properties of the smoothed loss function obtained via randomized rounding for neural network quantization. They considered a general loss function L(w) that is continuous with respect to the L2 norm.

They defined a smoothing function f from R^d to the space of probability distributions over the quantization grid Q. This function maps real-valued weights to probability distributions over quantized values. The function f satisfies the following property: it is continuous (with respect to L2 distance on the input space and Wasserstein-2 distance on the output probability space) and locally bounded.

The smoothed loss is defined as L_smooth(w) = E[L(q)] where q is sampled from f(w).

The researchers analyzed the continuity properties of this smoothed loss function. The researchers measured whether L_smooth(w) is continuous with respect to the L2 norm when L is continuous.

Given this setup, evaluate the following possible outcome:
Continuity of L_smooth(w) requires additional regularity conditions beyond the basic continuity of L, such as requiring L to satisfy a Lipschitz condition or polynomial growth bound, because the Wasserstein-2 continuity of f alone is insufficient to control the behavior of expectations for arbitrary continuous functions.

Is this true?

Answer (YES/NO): NO